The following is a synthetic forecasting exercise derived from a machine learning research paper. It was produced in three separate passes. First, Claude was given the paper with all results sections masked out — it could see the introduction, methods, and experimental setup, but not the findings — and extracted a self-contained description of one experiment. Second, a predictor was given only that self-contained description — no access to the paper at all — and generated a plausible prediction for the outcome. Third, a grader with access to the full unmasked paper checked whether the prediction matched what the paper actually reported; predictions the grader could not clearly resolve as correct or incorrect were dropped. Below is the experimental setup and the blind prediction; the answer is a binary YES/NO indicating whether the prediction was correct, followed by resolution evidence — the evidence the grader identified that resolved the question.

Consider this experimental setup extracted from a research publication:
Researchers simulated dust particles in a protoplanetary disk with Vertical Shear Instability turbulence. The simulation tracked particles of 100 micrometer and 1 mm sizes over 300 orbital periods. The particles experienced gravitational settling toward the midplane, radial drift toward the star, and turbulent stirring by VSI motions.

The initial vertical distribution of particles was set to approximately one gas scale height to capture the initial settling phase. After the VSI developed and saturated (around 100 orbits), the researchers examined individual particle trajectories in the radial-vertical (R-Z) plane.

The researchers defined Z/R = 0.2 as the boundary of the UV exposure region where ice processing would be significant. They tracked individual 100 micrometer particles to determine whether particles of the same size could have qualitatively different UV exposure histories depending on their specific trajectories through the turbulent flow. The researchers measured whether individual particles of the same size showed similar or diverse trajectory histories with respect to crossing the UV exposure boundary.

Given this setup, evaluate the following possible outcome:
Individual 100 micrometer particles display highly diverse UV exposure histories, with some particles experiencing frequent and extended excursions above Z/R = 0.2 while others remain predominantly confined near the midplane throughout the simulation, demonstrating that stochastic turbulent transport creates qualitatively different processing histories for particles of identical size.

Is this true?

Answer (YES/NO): YES